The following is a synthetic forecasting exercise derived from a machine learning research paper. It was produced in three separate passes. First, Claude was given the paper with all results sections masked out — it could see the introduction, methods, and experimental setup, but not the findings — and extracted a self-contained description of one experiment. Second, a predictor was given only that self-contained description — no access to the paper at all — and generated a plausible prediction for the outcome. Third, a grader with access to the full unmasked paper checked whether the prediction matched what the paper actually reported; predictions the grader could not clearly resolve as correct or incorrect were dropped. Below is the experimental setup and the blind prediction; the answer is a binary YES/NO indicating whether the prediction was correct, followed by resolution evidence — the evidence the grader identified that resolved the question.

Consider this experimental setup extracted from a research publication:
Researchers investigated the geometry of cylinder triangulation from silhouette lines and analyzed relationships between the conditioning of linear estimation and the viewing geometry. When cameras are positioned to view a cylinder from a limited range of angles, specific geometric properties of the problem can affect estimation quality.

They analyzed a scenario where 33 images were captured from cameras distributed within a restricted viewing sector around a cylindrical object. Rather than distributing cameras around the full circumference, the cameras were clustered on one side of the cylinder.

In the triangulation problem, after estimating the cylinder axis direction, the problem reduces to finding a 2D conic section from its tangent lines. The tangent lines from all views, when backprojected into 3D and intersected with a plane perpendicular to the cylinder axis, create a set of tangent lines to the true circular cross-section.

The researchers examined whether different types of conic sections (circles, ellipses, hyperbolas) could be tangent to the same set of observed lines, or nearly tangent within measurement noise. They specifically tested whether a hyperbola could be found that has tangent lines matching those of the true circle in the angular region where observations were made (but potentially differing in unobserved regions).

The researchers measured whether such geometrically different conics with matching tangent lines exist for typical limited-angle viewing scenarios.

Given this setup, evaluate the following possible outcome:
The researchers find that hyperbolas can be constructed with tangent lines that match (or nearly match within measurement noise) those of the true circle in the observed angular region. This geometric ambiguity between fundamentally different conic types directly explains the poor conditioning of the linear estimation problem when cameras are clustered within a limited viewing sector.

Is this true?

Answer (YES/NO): YES